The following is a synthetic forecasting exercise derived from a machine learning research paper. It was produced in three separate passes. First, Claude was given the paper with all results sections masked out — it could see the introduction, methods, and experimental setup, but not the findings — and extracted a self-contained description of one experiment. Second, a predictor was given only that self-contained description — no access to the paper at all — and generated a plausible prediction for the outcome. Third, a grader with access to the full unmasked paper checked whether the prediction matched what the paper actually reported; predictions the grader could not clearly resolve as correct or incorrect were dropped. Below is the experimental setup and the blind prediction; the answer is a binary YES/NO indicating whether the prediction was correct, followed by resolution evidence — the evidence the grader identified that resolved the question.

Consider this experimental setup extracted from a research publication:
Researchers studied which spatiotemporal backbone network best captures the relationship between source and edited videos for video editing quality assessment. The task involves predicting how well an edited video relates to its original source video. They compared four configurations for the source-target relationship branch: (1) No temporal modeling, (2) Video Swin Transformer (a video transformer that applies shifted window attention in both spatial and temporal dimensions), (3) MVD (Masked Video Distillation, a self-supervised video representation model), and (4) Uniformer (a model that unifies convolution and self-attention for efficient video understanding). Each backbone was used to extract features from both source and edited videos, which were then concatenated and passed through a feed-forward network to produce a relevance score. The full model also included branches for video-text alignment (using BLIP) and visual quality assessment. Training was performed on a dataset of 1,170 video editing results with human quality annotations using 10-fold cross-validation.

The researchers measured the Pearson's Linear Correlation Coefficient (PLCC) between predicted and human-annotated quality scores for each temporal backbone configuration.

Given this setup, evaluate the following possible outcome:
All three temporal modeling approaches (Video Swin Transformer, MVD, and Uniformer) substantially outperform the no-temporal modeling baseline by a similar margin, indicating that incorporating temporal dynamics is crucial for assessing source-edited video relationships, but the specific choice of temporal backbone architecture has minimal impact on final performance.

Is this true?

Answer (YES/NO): NO